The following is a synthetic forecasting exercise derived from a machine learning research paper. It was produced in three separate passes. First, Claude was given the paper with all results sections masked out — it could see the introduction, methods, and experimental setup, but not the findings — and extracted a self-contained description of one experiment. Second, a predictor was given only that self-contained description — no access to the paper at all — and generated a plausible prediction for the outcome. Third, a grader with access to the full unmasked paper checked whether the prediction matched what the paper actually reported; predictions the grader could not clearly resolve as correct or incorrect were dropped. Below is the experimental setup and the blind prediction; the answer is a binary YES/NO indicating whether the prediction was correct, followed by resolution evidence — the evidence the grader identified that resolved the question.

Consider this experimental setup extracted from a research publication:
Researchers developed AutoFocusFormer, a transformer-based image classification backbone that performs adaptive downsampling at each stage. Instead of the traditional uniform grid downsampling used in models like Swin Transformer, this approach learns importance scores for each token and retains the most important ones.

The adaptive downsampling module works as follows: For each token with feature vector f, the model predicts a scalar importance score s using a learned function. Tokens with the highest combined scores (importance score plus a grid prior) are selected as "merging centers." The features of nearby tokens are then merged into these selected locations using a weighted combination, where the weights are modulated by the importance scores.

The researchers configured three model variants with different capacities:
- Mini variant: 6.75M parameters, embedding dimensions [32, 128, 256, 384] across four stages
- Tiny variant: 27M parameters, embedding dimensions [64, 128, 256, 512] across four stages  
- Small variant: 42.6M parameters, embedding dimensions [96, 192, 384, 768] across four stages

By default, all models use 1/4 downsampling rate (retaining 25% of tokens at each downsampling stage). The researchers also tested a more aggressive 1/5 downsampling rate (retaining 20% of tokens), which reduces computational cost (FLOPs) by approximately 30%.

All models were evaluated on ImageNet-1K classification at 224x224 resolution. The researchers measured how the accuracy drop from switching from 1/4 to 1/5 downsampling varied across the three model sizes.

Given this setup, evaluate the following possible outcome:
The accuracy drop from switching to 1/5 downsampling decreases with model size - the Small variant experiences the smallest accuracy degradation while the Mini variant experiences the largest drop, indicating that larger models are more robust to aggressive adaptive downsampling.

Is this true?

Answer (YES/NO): YES